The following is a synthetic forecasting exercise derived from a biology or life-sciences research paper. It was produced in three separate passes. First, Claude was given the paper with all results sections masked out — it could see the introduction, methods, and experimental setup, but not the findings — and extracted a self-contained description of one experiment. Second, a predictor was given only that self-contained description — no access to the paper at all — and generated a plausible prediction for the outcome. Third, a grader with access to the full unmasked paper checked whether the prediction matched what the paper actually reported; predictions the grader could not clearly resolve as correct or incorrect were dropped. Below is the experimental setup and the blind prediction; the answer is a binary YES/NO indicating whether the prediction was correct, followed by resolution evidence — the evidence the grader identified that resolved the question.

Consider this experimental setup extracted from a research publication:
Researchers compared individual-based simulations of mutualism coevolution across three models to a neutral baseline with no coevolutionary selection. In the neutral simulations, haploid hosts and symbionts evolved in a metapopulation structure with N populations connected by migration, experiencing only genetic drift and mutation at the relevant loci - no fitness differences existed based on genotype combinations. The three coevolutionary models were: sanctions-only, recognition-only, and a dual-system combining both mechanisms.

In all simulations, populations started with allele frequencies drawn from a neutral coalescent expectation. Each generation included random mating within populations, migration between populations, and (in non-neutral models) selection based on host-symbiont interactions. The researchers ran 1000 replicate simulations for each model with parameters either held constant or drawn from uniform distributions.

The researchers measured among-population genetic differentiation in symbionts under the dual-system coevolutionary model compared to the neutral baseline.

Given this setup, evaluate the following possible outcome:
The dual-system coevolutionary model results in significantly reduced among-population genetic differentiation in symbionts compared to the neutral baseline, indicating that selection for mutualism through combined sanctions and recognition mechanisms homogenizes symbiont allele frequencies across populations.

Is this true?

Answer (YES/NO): NO